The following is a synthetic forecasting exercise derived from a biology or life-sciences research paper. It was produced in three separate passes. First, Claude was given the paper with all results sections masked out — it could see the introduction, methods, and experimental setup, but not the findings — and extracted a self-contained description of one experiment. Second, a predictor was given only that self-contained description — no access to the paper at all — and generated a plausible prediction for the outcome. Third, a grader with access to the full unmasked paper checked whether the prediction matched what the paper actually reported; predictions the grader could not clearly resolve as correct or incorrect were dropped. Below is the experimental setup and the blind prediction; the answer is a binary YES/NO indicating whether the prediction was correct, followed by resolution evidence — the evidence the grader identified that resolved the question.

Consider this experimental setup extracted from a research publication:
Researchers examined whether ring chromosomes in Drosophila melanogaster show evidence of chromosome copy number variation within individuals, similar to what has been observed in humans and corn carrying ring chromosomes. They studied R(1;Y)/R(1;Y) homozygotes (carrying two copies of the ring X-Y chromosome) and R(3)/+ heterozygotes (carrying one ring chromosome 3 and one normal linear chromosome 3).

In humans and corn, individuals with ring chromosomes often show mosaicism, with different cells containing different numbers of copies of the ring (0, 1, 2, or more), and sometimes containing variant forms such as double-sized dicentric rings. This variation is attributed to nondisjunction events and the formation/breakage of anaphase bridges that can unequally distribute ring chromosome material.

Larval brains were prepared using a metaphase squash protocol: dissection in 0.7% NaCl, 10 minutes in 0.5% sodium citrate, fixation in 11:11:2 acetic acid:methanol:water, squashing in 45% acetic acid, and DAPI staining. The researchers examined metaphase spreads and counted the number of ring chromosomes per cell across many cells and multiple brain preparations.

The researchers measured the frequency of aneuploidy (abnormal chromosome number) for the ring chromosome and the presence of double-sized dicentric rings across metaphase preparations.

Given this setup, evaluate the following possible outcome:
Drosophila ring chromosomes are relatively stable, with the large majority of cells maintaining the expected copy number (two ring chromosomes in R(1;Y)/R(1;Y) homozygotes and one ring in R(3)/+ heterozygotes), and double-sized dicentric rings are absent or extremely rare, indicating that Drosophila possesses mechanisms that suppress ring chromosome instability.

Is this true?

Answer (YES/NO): NO